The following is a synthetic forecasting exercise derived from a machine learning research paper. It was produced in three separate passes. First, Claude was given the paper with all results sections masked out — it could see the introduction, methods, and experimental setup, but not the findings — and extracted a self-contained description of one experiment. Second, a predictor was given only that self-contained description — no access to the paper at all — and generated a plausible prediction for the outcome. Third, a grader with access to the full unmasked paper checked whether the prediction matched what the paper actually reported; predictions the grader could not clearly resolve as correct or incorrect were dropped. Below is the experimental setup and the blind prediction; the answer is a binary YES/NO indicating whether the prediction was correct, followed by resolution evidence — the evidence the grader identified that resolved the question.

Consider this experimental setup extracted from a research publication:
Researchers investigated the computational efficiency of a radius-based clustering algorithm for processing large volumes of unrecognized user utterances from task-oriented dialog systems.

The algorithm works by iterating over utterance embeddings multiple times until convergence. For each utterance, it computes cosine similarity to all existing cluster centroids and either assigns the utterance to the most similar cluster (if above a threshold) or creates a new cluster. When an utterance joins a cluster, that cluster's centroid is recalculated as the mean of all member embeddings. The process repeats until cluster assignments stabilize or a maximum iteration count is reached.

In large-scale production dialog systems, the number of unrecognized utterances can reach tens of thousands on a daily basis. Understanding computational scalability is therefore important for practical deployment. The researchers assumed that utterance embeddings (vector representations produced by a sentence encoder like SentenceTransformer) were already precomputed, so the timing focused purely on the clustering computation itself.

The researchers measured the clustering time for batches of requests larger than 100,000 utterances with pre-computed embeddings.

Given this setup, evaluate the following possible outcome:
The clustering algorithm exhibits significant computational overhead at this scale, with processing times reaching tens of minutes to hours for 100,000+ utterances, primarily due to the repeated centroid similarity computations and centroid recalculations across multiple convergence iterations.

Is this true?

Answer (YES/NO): NO